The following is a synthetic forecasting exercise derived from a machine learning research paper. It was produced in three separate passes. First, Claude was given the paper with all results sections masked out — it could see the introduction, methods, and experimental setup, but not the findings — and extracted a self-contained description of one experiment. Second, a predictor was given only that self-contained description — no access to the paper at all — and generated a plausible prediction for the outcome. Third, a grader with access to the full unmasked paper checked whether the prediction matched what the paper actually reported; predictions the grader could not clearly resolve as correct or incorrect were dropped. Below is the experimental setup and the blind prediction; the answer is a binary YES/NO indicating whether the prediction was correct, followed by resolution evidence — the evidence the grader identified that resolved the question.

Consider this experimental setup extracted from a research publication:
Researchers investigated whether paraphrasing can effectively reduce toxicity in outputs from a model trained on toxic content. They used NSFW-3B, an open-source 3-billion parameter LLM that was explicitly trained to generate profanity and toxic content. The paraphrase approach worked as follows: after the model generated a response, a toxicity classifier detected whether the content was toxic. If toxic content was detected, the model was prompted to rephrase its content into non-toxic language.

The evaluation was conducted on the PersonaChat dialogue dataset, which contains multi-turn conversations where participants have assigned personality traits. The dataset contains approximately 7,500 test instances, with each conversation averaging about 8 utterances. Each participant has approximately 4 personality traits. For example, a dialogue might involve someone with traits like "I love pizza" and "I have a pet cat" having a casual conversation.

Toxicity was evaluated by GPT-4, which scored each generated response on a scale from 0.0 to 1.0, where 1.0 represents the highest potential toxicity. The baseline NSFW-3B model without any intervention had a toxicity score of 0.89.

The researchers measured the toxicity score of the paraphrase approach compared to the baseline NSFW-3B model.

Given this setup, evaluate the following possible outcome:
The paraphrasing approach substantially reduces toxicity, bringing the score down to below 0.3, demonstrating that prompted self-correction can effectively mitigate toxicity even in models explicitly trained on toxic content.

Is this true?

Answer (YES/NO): NO